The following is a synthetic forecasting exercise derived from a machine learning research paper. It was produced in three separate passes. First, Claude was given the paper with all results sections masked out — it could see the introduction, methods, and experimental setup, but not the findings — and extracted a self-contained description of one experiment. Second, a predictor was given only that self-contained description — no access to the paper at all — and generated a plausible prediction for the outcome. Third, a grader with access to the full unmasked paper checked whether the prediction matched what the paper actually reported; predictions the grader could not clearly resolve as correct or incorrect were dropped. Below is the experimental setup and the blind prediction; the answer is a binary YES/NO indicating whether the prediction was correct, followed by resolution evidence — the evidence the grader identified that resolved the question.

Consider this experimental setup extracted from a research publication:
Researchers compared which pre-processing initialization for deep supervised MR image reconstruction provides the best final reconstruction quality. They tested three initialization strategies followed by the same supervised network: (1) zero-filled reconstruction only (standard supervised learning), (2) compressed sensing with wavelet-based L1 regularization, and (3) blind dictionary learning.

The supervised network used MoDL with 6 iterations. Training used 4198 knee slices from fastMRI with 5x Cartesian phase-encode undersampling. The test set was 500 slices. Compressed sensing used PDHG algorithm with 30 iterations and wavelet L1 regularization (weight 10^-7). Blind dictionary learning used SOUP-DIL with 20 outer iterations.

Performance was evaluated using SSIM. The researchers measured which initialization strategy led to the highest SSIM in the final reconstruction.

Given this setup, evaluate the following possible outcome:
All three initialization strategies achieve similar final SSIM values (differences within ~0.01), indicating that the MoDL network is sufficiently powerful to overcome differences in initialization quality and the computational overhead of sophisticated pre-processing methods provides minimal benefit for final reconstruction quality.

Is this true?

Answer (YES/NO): NO